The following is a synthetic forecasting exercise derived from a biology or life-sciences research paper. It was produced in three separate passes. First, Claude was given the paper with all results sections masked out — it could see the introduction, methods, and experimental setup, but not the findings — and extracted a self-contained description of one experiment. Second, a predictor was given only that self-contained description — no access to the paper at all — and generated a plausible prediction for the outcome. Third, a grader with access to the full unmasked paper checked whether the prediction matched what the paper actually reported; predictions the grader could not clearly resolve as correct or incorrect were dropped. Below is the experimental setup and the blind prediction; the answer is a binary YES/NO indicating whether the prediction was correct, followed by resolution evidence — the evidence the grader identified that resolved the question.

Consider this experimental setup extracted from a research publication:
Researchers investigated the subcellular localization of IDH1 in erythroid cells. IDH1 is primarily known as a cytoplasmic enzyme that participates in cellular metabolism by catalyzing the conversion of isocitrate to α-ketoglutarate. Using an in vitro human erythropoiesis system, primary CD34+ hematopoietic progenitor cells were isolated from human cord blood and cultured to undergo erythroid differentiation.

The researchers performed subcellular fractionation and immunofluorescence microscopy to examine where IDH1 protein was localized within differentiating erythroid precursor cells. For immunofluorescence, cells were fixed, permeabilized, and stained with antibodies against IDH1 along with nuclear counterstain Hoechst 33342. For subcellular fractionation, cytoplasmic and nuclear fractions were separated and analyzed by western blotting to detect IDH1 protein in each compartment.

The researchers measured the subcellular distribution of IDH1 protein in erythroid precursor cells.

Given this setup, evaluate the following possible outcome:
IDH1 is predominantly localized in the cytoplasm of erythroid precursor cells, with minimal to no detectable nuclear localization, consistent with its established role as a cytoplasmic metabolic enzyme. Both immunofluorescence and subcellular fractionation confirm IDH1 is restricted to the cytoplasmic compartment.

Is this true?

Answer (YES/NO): NO